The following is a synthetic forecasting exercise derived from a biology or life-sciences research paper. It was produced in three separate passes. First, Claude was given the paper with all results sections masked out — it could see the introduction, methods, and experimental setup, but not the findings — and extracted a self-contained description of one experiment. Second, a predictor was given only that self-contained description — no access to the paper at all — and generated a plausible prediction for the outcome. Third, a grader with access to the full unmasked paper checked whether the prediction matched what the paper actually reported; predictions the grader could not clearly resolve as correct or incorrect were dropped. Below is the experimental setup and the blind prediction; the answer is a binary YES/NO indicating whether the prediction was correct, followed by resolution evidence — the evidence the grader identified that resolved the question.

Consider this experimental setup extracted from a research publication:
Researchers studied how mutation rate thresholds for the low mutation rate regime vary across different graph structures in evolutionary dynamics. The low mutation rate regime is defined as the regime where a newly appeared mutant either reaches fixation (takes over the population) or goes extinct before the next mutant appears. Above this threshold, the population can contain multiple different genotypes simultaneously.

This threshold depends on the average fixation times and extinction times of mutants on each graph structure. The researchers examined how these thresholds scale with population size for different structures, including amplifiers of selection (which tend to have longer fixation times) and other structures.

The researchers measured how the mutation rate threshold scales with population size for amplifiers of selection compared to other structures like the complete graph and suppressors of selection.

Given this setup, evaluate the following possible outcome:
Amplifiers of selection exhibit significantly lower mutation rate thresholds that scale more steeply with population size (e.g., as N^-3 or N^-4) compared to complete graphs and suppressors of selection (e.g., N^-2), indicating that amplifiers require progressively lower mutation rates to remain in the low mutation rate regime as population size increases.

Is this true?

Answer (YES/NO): YES